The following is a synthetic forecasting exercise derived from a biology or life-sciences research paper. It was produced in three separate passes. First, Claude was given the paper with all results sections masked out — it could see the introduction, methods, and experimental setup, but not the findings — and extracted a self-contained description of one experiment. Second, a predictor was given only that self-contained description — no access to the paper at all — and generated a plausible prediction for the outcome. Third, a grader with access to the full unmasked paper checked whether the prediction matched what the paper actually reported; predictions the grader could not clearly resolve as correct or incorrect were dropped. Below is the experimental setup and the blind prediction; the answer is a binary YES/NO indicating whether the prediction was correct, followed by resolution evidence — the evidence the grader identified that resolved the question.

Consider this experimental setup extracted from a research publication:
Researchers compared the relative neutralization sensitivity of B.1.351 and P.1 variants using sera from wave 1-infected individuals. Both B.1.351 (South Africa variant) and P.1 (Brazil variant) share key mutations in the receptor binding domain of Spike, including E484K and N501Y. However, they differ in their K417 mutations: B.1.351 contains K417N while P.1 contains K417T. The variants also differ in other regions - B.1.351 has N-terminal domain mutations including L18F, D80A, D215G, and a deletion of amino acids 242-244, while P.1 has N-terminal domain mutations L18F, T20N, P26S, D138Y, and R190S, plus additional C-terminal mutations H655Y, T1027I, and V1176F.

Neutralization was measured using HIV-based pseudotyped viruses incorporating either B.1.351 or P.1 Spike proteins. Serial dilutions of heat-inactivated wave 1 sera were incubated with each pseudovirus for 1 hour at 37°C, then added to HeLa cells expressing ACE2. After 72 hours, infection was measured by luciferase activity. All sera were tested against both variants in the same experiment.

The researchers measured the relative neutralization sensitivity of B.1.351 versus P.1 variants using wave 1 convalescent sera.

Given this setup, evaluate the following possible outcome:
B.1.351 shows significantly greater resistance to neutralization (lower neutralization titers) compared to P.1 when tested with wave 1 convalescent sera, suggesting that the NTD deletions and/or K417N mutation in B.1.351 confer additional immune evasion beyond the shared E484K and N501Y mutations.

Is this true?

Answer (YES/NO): YES